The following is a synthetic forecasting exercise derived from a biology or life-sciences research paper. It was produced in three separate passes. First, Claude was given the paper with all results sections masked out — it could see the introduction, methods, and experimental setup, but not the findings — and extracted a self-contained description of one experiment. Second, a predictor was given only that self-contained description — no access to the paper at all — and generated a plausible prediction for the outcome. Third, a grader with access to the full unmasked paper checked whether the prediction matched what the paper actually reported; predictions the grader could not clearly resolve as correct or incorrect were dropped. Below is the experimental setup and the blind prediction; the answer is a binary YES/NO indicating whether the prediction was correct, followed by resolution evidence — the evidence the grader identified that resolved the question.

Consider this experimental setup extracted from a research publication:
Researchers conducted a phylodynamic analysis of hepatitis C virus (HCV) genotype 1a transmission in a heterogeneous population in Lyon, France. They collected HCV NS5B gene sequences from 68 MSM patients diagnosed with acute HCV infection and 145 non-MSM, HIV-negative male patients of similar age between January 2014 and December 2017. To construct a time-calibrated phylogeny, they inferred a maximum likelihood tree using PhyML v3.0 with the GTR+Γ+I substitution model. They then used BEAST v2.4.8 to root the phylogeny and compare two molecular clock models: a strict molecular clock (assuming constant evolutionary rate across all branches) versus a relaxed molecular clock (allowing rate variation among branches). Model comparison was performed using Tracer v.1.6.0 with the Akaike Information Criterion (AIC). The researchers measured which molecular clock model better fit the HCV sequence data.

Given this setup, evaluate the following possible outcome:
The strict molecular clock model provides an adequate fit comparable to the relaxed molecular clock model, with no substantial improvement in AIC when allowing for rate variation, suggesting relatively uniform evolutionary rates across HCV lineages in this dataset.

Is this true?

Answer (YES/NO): NO